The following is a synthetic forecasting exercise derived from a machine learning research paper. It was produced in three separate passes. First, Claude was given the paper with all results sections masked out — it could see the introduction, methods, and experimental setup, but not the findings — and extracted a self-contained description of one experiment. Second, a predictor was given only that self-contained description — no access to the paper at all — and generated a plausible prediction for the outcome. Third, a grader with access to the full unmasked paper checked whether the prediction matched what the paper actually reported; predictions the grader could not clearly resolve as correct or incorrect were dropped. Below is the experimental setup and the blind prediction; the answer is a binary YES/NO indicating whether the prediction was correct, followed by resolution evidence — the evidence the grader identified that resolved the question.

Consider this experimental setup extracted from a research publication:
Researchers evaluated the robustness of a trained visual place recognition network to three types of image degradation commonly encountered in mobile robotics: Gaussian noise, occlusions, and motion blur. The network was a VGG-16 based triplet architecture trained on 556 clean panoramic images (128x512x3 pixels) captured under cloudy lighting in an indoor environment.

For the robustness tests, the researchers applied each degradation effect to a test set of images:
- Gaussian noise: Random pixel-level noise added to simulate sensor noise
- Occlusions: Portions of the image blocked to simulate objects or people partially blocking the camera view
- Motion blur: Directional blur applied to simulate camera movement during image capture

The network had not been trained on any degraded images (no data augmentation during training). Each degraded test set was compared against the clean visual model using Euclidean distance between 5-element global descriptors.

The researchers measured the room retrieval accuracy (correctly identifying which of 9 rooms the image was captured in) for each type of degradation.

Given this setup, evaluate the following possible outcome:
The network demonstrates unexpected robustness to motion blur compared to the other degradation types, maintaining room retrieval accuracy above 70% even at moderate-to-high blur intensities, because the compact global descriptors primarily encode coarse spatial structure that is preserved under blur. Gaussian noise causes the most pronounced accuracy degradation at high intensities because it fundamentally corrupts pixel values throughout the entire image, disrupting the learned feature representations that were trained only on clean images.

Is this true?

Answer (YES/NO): NO